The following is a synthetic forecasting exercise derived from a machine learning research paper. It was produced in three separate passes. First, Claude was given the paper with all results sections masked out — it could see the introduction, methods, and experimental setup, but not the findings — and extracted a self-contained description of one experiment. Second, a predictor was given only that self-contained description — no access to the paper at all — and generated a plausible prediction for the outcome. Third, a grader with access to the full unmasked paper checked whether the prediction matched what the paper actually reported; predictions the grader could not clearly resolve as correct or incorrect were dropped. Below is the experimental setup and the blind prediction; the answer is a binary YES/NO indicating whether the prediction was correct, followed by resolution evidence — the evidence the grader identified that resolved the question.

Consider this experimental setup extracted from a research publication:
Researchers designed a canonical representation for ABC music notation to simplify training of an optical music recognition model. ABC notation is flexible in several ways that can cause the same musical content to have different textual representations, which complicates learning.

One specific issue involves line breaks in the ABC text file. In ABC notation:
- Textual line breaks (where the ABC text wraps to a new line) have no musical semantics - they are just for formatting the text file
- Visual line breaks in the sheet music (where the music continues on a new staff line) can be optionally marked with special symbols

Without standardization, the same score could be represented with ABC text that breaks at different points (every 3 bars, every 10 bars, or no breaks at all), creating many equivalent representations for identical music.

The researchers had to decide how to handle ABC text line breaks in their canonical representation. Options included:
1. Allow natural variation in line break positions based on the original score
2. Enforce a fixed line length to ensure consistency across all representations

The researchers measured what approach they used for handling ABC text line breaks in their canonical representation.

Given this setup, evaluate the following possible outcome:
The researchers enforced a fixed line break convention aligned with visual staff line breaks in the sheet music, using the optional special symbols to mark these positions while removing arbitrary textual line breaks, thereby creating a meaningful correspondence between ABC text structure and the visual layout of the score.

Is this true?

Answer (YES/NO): NO